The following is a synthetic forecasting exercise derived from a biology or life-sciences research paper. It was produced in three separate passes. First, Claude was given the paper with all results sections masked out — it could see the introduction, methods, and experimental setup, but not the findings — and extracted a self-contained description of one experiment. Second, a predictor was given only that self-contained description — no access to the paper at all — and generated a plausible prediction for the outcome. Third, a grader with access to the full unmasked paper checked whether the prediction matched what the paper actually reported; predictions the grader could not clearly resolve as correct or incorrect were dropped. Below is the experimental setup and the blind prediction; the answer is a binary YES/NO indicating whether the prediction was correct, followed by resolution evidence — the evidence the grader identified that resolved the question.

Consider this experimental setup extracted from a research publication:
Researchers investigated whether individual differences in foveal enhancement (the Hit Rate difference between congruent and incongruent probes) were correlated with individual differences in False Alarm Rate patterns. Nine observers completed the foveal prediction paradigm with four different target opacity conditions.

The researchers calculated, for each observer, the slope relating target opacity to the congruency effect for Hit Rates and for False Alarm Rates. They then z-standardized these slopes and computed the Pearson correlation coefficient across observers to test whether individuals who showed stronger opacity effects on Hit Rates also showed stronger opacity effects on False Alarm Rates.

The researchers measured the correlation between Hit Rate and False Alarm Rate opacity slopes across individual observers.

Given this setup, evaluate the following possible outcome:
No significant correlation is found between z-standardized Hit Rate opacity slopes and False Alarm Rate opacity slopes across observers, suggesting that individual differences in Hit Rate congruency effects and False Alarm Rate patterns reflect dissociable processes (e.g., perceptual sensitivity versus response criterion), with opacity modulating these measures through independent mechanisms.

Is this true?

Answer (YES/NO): NO